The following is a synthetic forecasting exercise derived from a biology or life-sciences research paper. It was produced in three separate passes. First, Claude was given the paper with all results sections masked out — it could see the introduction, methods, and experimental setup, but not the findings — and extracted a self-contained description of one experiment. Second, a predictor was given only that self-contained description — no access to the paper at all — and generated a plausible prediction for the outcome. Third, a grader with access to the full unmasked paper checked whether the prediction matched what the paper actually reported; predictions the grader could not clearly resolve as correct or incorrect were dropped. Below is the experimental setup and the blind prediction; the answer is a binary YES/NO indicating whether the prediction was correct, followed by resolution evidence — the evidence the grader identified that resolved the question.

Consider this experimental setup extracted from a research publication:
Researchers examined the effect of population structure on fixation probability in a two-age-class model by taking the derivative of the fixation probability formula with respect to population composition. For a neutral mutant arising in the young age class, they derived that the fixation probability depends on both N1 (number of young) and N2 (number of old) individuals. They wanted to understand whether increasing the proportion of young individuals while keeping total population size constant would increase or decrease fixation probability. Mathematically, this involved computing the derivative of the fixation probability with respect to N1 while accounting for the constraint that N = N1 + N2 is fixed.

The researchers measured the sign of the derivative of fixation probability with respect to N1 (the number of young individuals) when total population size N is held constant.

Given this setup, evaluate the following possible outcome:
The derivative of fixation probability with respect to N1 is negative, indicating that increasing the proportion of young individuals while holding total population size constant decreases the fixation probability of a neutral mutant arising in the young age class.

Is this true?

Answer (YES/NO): YES